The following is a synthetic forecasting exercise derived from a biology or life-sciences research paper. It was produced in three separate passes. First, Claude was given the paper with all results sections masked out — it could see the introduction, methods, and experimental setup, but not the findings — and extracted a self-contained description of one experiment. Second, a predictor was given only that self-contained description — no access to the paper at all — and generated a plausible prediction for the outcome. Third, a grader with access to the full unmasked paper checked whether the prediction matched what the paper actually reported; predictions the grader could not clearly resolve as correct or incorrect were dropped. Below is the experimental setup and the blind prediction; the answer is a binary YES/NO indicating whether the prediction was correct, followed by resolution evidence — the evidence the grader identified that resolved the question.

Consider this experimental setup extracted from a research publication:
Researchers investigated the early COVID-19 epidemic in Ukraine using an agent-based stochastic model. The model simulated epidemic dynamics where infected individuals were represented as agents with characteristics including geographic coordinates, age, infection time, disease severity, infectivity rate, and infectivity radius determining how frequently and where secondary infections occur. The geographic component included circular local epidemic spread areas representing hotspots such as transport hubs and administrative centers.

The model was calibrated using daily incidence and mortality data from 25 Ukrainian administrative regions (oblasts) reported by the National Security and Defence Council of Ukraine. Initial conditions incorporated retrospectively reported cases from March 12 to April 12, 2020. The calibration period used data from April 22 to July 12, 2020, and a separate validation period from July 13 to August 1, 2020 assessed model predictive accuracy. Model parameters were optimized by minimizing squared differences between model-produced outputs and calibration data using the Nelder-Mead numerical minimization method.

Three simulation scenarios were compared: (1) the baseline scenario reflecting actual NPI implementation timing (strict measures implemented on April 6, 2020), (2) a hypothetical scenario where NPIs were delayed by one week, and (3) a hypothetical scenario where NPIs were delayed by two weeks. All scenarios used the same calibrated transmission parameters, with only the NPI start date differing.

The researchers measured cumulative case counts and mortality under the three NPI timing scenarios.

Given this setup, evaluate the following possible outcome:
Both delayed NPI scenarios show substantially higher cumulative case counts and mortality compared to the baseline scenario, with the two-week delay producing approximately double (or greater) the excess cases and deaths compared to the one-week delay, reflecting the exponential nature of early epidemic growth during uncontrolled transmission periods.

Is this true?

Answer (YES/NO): YES